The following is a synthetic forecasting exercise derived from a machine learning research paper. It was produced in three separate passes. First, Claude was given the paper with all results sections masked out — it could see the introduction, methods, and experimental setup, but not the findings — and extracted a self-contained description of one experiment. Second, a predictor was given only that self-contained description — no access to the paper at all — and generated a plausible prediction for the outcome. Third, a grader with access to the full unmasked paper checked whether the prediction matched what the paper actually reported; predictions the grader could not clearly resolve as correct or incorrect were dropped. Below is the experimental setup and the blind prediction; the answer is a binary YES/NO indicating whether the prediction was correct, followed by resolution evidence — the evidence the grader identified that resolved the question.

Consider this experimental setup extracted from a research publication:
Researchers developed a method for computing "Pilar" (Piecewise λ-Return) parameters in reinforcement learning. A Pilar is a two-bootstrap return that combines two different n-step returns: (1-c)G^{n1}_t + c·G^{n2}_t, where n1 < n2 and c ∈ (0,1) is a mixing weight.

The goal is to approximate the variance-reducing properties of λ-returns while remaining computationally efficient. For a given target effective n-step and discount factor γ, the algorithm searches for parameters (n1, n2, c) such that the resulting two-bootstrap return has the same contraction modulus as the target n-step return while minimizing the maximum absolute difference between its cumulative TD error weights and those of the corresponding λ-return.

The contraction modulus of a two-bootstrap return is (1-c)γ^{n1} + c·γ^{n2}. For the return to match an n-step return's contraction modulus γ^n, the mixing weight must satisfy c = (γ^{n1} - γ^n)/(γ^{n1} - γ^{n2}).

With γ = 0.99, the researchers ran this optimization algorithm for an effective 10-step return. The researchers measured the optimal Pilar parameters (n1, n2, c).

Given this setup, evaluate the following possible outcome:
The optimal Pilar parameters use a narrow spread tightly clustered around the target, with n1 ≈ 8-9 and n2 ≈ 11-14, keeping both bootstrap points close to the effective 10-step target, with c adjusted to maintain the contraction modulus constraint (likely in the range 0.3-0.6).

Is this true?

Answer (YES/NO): NO